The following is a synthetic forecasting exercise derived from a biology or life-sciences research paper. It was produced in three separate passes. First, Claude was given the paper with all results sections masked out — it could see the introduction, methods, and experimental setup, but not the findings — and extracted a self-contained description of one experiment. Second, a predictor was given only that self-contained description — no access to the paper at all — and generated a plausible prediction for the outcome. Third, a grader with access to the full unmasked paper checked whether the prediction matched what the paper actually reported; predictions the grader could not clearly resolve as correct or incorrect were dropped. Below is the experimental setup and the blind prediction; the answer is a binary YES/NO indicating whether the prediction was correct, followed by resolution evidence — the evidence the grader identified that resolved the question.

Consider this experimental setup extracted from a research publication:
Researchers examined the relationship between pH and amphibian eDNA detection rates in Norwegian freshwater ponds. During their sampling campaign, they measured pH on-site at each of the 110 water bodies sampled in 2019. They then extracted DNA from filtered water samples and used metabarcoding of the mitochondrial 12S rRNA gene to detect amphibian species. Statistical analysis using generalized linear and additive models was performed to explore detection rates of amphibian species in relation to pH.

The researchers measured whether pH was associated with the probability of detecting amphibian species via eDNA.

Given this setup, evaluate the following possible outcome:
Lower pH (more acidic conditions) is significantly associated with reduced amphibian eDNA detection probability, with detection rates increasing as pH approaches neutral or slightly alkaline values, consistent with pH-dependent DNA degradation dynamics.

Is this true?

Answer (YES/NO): NO